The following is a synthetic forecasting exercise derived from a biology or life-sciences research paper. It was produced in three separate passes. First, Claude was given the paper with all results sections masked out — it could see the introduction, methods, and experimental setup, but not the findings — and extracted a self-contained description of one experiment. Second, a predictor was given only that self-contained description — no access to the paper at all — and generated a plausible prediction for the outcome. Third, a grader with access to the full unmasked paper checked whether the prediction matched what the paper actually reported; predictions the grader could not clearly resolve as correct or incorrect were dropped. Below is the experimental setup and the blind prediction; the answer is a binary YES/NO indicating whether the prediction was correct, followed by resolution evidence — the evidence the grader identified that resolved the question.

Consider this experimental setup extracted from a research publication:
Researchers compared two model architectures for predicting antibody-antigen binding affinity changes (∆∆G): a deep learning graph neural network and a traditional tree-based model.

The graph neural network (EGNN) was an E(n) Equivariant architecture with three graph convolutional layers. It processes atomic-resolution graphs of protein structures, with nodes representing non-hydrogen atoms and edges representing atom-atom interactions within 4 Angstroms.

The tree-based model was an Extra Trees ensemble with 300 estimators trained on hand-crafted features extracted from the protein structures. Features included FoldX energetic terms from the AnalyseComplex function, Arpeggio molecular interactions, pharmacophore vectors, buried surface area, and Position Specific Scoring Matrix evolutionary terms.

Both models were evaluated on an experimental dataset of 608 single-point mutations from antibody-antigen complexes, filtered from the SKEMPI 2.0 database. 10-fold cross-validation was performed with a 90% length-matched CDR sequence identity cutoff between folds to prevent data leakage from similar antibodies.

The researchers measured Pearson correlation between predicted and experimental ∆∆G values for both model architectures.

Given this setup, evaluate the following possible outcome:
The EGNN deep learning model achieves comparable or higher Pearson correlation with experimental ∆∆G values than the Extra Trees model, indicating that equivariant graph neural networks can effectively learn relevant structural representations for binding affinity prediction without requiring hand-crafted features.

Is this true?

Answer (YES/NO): NO